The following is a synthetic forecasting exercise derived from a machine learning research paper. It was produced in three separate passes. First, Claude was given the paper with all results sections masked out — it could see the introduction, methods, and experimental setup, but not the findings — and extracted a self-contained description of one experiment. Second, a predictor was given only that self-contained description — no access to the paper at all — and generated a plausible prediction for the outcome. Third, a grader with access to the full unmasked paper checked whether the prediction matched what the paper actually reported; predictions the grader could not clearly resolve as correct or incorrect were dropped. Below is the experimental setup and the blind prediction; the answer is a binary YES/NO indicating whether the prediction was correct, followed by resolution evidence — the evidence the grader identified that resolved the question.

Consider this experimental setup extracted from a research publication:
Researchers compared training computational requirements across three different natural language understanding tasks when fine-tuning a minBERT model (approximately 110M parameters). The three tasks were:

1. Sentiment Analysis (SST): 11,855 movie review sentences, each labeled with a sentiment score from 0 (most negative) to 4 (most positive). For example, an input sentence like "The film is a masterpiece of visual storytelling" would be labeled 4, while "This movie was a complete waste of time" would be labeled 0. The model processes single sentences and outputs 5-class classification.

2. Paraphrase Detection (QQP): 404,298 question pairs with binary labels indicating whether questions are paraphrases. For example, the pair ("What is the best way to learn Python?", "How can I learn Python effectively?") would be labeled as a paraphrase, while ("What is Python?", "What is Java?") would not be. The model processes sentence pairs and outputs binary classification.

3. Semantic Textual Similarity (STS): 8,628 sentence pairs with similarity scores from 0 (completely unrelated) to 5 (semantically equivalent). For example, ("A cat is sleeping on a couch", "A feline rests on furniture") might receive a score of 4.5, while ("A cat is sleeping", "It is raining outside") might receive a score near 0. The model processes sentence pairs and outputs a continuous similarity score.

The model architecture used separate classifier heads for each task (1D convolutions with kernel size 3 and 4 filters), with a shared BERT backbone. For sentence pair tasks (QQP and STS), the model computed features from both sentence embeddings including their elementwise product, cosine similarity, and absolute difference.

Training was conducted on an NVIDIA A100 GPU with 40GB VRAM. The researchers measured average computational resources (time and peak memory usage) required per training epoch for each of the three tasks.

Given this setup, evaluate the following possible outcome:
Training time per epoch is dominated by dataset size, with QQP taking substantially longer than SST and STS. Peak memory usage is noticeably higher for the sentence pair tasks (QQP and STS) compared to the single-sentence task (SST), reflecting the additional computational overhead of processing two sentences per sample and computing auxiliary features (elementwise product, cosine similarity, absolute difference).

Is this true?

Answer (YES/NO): NO